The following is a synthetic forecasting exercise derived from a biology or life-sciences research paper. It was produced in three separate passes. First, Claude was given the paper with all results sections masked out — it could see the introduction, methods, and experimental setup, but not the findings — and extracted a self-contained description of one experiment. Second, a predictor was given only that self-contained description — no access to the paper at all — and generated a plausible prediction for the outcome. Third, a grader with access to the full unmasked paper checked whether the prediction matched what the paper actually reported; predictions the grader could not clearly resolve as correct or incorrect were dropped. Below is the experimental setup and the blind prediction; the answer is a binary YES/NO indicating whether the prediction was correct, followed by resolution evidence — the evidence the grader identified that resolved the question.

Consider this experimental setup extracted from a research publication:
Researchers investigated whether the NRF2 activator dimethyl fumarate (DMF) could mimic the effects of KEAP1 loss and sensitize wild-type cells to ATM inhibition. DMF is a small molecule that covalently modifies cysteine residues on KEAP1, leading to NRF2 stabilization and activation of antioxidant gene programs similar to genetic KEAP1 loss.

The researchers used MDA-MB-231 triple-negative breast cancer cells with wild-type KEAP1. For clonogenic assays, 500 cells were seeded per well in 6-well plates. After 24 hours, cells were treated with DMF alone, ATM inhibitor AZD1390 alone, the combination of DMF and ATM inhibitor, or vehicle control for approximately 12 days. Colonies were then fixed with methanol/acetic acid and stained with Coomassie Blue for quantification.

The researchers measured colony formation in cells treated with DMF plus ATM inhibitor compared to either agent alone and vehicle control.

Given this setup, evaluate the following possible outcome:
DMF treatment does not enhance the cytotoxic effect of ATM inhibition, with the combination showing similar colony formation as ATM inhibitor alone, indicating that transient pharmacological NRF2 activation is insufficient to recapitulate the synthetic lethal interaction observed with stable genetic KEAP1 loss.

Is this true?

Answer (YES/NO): NO